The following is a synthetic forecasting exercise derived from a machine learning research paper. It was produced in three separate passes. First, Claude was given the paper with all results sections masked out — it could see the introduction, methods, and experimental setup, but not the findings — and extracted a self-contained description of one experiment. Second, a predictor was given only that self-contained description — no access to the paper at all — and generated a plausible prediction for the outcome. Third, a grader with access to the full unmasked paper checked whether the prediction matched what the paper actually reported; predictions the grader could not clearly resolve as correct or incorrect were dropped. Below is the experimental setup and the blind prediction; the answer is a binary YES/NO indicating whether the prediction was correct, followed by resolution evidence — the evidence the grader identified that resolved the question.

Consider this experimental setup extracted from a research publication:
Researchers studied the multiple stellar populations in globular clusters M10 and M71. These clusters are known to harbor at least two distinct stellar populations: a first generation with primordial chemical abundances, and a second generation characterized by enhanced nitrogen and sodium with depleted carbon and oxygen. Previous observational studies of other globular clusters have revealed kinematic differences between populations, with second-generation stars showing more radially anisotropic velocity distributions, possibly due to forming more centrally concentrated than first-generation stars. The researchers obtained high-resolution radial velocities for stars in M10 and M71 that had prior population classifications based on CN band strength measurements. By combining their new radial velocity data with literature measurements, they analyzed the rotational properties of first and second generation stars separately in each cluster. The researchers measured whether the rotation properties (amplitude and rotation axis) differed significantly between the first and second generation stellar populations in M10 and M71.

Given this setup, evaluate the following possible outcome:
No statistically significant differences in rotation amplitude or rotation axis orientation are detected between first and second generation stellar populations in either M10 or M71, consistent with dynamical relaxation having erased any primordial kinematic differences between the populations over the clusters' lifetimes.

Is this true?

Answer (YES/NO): YES